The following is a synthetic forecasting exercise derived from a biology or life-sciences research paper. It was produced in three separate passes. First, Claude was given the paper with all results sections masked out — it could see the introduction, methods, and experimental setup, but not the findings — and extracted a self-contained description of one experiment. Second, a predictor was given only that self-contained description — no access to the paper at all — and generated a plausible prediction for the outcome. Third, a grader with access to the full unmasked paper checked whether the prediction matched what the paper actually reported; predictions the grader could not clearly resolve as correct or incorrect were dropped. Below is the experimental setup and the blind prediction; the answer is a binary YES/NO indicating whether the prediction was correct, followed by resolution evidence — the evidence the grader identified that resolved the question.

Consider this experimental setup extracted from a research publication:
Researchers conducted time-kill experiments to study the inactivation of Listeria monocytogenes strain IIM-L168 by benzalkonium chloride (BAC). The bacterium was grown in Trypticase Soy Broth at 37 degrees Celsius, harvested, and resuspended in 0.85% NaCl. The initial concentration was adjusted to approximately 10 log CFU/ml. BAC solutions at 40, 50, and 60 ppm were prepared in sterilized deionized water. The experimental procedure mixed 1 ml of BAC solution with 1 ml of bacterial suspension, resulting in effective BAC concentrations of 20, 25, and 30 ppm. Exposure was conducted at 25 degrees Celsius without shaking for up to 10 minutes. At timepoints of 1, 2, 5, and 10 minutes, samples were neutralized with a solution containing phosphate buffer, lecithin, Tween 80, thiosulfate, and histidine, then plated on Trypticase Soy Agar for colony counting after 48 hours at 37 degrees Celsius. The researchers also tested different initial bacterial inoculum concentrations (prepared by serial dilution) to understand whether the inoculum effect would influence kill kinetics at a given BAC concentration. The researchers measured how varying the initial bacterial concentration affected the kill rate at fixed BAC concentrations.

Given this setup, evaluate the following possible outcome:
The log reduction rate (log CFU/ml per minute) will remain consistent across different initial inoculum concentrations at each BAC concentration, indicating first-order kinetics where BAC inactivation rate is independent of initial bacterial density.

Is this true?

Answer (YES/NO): NO